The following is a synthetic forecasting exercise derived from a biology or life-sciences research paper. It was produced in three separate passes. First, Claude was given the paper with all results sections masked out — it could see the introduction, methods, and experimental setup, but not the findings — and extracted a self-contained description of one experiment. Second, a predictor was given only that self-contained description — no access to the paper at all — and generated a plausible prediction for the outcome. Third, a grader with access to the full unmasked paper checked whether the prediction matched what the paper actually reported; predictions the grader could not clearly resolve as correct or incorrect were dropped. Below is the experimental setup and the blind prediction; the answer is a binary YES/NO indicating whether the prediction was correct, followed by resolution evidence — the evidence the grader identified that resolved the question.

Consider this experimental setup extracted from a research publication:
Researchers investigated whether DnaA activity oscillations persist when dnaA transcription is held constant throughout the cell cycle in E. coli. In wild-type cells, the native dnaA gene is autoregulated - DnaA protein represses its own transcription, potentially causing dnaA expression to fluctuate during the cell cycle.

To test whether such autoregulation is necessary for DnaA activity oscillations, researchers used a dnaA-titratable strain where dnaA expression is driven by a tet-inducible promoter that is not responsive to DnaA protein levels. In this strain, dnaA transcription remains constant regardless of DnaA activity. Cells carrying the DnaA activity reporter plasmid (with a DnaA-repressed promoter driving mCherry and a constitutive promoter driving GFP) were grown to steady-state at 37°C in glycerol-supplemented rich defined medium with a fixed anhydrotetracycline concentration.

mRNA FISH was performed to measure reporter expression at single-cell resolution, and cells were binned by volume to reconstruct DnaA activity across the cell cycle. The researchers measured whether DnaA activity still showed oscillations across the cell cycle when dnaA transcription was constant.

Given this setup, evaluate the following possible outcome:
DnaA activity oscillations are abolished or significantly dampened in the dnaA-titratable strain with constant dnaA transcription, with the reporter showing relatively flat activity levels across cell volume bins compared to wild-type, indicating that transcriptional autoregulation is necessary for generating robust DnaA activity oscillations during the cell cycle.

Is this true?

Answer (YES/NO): NO